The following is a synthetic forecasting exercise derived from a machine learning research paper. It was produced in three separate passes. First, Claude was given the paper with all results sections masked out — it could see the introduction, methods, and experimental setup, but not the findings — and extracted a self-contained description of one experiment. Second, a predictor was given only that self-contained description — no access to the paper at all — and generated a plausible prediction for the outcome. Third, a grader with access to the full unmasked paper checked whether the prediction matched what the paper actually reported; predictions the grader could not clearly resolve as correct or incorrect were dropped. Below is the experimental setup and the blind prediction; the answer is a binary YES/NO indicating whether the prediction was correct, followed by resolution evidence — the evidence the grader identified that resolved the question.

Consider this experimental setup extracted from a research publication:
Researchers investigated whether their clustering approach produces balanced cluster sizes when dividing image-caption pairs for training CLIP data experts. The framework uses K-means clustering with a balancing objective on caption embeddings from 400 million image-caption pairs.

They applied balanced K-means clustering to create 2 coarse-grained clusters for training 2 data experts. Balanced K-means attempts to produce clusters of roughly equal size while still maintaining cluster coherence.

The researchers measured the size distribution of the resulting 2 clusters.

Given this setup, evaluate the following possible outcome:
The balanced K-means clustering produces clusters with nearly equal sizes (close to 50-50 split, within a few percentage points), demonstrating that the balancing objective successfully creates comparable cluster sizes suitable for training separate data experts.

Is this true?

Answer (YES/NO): NO